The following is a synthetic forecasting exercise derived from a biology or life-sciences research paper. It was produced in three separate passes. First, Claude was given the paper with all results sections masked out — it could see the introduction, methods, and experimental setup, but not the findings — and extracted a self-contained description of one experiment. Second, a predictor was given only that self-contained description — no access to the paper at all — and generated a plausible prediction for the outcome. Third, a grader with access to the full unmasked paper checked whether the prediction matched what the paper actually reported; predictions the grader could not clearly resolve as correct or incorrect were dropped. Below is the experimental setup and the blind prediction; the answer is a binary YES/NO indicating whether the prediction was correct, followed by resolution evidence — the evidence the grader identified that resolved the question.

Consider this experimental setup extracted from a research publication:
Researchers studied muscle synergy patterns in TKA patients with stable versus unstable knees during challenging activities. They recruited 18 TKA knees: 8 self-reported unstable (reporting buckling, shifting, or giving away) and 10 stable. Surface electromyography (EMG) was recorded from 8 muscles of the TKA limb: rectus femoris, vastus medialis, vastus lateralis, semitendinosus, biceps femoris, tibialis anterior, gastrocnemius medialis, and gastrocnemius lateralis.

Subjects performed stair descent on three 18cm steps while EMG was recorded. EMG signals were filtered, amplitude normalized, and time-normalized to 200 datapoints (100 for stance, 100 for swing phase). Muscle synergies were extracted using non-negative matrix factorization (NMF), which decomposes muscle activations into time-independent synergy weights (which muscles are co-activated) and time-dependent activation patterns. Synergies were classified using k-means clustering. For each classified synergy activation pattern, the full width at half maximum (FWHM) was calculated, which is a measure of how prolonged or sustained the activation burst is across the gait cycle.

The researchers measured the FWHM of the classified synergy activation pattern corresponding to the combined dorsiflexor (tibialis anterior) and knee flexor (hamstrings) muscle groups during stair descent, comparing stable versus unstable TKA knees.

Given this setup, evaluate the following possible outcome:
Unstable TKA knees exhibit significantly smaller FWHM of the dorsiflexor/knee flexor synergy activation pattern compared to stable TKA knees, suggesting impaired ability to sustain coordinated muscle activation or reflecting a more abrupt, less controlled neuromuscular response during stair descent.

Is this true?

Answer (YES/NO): NO